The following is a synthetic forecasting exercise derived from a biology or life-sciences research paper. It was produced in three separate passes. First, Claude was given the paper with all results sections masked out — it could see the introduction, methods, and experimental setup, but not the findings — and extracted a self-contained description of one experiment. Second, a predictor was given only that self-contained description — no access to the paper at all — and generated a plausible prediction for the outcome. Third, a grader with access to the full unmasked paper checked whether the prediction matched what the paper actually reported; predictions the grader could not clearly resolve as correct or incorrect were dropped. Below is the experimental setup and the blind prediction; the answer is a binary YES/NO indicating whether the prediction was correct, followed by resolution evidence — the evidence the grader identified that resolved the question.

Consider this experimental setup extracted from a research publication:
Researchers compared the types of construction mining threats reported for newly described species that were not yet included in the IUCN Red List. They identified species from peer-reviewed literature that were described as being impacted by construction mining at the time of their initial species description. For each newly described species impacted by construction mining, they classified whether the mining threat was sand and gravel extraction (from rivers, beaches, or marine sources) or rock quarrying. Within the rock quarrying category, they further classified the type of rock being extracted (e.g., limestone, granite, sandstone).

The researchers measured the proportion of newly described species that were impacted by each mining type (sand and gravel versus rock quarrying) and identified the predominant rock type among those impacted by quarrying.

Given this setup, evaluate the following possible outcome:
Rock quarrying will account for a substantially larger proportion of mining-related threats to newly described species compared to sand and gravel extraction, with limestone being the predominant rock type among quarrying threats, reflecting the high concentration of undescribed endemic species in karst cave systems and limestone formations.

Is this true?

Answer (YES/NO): YES